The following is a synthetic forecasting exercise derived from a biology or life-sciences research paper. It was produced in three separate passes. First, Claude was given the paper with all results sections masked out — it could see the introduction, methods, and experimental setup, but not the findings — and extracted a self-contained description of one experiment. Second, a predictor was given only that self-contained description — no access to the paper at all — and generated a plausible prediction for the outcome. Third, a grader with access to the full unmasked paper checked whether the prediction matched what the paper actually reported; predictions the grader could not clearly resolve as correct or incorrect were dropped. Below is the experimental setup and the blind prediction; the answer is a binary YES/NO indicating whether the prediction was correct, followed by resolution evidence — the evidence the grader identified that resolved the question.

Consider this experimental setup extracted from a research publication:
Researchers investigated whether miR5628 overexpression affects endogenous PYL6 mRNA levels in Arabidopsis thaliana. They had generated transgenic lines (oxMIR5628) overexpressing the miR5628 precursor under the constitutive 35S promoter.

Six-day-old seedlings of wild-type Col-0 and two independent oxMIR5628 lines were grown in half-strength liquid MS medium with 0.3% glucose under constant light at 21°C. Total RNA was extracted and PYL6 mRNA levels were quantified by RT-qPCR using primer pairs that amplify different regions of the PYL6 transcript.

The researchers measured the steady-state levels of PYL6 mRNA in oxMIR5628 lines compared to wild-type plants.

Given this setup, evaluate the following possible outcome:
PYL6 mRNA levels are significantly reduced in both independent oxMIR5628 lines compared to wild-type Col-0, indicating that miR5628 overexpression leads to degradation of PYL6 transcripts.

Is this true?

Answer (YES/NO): NO